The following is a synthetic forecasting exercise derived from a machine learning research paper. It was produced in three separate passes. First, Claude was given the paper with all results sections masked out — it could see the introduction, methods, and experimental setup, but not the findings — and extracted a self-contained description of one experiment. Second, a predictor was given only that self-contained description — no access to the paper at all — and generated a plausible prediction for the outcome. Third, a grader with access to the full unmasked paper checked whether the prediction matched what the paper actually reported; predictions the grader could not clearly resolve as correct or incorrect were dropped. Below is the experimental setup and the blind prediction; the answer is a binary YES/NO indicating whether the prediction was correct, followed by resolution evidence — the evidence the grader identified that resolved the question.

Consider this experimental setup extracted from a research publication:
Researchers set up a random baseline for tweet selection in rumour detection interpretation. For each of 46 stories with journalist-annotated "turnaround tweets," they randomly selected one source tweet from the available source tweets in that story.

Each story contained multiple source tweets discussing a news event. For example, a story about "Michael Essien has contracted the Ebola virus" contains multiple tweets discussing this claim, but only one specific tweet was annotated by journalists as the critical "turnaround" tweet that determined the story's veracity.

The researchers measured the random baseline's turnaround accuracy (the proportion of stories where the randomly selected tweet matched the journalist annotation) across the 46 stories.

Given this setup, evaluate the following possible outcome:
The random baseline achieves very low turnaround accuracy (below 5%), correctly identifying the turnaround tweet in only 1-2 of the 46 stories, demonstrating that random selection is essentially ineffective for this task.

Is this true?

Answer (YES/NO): NO